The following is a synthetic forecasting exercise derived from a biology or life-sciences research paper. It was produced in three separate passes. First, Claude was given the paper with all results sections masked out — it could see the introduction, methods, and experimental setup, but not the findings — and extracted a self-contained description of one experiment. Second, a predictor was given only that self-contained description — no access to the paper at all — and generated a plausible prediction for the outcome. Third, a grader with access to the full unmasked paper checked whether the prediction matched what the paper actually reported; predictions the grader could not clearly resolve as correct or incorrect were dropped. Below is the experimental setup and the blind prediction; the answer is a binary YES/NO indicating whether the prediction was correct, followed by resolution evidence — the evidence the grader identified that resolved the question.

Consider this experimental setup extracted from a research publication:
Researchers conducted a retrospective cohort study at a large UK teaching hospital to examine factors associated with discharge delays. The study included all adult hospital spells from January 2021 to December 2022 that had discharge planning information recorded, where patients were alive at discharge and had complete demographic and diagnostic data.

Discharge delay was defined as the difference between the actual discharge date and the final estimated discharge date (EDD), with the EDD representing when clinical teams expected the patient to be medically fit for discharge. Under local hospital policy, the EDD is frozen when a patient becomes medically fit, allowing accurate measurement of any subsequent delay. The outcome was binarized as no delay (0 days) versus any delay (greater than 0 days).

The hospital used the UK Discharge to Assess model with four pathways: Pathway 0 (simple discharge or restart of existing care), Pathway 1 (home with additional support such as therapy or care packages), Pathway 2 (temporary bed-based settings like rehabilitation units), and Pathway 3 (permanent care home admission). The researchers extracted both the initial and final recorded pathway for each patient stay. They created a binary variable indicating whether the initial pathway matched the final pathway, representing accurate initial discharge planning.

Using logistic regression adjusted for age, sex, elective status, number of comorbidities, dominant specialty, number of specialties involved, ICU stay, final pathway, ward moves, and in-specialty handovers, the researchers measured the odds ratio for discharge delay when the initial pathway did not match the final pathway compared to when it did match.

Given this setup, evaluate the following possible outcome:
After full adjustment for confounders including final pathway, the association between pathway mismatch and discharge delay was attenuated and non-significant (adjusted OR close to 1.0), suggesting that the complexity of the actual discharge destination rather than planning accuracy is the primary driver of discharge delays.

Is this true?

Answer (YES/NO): NO